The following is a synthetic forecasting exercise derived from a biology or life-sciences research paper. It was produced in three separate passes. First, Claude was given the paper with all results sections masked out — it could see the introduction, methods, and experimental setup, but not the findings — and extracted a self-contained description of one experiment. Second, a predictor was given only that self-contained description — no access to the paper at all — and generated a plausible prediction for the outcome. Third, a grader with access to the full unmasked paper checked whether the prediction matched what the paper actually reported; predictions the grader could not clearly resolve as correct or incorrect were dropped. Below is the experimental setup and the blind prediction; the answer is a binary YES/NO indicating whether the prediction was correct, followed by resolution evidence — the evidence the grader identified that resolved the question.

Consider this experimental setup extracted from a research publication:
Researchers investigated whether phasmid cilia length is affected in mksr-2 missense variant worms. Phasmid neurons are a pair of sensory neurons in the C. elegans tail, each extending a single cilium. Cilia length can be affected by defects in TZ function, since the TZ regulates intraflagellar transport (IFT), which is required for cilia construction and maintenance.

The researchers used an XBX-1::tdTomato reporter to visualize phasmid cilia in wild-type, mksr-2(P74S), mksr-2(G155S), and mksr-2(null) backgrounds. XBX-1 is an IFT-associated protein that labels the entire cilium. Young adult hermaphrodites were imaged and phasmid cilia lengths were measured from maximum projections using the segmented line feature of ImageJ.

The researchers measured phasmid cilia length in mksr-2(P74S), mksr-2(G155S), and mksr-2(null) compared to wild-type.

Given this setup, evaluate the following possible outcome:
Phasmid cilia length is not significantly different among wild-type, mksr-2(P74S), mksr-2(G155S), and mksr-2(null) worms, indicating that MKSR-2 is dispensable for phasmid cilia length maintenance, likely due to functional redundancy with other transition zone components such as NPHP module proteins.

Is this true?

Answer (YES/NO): NO